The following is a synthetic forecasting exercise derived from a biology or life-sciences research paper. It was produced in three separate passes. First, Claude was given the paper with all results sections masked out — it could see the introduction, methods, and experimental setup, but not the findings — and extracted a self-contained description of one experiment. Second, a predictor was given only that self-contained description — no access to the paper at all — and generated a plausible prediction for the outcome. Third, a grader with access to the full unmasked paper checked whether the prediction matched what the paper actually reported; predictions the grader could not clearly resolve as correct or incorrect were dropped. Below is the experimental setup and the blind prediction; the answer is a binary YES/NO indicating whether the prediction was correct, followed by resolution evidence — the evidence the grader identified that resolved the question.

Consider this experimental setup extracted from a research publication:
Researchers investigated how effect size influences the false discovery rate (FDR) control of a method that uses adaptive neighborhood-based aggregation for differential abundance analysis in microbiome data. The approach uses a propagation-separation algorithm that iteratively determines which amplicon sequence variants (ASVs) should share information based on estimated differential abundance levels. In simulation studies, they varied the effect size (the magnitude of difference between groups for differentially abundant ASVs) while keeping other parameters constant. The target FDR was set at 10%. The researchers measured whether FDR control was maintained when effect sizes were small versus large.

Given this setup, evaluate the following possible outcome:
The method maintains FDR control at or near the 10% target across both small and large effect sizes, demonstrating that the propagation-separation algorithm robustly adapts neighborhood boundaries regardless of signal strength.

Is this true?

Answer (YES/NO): NO